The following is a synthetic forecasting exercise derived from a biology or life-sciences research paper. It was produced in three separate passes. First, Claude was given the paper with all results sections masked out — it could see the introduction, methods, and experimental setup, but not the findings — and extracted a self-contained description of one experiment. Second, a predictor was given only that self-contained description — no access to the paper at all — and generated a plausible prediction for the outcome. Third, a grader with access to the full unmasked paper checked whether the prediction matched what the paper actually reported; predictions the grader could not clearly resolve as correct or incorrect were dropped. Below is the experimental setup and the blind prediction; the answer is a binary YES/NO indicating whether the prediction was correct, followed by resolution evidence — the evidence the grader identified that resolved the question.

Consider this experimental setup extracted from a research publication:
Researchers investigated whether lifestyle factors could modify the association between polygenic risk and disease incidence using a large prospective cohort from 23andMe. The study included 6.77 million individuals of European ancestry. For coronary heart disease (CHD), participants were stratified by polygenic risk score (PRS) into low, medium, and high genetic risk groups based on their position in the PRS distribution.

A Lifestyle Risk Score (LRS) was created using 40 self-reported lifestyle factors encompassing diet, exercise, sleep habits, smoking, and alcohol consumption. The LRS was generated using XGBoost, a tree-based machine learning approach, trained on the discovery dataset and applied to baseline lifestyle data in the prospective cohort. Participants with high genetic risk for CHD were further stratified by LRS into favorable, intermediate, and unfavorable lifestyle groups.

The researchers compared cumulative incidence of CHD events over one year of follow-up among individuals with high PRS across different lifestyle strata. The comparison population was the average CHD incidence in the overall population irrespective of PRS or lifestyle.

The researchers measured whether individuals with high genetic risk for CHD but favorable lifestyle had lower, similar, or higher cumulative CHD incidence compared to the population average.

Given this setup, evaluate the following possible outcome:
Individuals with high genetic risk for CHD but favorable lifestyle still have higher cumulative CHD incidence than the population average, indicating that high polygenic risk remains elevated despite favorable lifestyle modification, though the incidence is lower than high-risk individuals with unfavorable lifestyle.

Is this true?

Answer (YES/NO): NO